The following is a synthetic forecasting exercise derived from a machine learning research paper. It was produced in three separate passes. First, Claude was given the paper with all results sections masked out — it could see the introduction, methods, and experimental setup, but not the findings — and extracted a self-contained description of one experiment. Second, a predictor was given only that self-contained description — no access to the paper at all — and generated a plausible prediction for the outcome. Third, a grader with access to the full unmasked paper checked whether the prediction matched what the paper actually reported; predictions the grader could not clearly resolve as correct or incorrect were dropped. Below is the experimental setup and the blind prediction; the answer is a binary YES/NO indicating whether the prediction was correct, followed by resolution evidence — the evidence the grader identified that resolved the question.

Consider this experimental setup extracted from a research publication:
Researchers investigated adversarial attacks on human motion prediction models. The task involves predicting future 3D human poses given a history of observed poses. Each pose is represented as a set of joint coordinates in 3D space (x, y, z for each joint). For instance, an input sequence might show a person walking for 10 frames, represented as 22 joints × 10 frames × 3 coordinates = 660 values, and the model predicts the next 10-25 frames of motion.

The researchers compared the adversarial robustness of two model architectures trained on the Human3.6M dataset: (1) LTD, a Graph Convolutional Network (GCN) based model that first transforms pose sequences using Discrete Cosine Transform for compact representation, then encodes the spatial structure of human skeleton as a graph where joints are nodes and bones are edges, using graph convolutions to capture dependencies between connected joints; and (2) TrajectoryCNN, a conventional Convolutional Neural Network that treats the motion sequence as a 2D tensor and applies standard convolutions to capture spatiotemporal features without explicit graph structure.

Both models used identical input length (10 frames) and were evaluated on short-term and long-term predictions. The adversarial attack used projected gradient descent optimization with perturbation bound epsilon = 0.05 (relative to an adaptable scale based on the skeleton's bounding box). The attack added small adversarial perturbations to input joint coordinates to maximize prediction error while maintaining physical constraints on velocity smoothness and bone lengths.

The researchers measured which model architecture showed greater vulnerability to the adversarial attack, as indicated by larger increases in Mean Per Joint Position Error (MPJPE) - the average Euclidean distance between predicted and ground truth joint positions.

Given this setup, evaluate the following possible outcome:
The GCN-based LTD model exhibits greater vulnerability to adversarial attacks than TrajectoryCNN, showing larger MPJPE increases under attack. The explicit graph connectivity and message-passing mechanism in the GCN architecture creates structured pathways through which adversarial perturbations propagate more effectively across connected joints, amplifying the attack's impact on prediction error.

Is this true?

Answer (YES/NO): NO